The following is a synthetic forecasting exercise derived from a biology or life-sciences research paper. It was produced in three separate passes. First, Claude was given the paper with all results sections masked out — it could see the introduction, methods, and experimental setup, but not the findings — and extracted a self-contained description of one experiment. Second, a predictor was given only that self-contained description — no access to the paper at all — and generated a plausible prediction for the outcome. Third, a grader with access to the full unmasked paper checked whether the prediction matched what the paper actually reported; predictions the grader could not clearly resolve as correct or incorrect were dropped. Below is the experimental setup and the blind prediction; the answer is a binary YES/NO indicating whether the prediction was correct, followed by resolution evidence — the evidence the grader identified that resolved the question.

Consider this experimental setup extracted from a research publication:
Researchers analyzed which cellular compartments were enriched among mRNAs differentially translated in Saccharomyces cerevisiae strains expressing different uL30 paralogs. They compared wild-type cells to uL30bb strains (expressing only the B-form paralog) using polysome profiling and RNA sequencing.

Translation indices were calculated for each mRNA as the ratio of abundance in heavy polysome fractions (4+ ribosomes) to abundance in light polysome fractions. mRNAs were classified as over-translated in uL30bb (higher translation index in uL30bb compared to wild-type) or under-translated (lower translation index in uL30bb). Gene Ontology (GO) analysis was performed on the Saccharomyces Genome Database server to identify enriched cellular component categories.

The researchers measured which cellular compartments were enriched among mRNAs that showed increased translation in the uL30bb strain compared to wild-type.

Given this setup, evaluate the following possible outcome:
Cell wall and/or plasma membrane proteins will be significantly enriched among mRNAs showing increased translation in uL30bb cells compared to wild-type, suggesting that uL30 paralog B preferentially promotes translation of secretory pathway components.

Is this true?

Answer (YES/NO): YES